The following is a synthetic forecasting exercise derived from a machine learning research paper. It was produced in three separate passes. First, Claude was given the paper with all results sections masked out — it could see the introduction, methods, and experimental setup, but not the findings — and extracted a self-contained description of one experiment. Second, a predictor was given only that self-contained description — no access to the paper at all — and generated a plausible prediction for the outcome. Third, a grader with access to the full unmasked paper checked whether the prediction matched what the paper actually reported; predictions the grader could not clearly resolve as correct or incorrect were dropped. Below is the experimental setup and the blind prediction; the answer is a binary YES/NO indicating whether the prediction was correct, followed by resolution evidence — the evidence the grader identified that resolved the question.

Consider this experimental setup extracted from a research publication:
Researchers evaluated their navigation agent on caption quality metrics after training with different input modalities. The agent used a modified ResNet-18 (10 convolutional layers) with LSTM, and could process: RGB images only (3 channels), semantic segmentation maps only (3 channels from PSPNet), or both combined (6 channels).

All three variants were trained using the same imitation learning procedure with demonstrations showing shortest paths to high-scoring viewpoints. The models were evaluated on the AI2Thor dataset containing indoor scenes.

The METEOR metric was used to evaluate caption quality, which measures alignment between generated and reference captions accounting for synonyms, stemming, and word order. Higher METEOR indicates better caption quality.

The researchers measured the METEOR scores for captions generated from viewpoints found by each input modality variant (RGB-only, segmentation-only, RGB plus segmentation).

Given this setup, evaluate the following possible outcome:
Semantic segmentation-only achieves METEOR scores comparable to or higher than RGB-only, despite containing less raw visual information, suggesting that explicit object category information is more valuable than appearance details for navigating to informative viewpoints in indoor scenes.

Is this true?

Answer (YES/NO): NO